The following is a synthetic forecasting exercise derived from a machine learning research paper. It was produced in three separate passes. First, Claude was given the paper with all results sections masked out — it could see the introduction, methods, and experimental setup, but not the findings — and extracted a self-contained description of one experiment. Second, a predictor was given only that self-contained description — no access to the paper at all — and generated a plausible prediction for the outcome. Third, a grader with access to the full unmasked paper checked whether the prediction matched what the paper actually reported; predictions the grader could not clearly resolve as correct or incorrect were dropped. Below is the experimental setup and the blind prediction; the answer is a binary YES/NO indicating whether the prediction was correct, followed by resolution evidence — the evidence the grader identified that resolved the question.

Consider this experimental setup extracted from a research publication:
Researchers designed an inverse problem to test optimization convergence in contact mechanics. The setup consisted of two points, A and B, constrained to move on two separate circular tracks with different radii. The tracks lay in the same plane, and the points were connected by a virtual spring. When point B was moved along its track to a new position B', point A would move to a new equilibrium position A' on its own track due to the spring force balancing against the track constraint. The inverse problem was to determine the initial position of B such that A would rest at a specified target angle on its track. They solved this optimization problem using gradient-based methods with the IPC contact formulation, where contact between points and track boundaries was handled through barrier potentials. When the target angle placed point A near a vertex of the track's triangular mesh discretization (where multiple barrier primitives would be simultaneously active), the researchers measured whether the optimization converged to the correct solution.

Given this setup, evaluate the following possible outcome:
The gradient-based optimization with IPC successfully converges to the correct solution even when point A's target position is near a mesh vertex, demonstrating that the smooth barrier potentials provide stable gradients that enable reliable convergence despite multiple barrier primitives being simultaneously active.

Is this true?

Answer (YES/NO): NO